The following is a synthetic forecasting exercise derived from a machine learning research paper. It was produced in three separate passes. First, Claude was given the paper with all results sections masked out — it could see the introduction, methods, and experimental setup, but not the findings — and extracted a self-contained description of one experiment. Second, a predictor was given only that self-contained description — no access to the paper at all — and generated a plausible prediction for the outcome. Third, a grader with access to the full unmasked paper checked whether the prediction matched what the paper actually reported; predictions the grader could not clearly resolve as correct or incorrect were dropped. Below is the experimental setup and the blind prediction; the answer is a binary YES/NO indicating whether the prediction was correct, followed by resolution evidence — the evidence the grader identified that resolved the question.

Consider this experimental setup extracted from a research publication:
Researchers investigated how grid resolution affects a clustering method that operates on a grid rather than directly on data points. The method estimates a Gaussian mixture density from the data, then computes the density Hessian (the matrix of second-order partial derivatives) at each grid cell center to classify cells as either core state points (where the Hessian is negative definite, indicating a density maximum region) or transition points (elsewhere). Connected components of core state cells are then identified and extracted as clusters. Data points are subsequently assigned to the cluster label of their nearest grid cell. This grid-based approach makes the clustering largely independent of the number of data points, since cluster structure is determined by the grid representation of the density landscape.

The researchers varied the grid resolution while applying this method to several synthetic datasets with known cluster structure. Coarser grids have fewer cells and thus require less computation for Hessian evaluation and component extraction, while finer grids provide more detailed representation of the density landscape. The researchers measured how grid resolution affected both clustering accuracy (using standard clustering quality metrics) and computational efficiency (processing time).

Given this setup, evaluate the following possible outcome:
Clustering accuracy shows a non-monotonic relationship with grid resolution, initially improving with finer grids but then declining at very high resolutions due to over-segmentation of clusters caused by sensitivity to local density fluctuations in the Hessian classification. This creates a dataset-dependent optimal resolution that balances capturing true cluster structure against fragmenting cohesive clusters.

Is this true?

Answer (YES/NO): NO